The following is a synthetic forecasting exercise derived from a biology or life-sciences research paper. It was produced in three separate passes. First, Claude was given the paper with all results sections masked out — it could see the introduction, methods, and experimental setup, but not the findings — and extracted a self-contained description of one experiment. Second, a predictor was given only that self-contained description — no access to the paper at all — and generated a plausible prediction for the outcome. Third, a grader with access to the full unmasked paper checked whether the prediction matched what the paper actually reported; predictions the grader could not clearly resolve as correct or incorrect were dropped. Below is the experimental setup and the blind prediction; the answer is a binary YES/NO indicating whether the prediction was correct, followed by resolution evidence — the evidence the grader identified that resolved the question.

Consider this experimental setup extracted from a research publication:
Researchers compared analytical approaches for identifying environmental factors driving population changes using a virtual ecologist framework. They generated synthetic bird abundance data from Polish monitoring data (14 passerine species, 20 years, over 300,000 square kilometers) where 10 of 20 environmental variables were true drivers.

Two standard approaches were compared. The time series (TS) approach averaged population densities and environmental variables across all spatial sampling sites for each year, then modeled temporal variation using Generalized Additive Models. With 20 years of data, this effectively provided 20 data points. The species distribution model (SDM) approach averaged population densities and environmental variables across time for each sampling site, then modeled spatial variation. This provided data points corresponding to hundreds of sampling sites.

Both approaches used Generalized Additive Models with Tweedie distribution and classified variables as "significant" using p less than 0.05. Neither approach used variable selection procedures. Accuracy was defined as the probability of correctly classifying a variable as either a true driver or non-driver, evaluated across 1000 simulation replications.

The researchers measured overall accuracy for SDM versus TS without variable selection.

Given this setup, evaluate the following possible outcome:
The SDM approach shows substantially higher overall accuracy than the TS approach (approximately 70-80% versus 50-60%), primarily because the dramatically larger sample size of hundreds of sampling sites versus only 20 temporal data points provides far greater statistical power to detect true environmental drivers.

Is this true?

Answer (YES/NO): NO